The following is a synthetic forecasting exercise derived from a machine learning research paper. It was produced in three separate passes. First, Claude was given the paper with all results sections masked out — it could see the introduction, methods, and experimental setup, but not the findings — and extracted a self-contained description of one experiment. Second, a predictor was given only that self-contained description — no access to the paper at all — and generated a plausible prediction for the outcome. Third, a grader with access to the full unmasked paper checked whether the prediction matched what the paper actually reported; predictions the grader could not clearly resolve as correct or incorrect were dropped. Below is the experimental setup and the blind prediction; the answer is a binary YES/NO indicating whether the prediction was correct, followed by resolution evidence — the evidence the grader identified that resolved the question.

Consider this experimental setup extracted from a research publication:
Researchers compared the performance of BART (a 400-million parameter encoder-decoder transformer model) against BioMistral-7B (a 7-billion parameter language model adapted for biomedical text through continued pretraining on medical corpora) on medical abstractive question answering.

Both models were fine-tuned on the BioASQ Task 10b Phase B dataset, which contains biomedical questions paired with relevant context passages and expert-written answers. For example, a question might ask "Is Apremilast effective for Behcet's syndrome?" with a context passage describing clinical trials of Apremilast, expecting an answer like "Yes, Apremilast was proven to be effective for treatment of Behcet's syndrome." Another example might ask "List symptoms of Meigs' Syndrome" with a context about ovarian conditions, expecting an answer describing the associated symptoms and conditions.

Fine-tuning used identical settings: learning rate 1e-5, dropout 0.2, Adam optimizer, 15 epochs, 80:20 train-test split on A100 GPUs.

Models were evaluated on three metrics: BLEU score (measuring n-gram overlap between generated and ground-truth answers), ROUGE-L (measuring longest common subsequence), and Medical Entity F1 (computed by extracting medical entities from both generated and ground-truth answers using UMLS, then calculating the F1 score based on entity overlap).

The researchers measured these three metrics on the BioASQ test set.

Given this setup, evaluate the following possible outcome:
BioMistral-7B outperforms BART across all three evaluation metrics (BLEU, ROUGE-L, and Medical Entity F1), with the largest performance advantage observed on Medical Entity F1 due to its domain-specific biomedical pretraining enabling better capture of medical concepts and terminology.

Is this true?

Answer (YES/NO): NO